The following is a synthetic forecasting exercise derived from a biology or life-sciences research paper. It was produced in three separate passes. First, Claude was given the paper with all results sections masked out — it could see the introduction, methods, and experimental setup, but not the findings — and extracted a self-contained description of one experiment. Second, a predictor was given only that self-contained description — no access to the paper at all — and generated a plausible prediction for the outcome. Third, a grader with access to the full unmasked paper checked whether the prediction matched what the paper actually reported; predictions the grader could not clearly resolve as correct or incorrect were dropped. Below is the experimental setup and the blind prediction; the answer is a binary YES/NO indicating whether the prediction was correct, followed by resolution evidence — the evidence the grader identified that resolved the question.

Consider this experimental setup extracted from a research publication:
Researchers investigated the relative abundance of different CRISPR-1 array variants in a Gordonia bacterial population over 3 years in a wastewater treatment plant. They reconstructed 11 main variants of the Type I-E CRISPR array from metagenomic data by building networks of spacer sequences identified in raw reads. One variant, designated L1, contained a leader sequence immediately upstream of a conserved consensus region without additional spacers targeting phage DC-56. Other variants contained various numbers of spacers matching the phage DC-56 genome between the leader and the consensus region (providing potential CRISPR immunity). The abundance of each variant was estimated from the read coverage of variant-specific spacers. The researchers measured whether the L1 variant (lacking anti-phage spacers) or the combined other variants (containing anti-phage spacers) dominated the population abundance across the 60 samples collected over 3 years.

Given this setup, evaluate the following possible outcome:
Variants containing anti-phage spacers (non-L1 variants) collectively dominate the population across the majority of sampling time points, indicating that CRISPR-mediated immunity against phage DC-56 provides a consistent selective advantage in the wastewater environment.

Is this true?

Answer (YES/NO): NO